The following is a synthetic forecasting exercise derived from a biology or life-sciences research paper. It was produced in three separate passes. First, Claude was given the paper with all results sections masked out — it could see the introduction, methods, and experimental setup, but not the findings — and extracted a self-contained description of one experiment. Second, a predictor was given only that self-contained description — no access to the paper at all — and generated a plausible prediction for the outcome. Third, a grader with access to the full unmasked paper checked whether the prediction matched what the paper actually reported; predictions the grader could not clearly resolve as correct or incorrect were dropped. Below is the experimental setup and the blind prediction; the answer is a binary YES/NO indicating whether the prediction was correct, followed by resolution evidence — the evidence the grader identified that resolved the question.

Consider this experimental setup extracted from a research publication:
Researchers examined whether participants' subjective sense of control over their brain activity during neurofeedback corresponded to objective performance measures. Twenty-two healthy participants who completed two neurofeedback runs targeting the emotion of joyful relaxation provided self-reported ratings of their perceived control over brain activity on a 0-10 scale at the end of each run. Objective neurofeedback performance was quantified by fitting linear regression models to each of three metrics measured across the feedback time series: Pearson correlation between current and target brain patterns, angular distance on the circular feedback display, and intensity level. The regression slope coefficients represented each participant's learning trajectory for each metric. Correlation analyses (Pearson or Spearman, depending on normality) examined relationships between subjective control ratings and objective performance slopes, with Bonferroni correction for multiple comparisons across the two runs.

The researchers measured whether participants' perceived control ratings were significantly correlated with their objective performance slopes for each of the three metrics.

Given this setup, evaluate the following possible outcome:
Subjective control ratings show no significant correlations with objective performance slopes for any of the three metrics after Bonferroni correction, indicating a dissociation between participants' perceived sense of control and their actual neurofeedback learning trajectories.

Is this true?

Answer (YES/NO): NO